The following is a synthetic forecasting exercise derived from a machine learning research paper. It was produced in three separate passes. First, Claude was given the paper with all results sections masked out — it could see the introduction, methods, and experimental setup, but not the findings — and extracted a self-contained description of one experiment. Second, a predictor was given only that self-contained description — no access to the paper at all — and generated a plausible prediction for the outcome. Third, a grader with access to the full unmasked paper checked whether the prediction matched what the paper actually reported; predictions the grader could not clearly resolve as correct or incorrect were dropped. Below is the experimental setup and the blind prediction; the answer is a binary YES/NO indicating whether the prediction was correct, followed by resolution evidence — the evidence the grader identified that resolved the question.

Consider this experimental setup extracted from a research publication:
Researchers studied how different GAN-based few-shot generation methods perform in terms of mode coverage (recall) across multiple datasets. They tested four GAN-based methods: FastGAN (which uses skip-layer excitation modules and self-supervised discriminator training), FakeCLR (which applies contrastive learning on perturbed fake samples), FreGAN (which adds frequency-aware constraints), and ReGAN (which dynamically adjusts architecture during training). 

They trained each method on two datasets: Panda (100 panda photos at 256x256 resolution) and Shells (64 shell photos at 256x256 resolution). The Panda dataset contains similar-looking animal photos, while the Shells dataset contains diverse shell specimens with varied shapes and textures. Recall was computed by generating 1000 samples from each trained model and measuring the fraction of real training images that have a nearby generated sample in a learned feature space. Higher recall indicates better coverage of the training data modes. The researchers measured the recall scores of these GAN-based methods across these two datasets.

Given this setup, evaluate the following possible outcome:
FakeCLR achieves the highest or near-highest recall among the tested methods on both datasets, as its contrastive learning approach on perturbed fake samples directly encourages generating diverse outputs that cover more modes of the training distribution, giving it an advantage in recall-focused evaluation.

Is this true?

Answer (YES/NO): NO